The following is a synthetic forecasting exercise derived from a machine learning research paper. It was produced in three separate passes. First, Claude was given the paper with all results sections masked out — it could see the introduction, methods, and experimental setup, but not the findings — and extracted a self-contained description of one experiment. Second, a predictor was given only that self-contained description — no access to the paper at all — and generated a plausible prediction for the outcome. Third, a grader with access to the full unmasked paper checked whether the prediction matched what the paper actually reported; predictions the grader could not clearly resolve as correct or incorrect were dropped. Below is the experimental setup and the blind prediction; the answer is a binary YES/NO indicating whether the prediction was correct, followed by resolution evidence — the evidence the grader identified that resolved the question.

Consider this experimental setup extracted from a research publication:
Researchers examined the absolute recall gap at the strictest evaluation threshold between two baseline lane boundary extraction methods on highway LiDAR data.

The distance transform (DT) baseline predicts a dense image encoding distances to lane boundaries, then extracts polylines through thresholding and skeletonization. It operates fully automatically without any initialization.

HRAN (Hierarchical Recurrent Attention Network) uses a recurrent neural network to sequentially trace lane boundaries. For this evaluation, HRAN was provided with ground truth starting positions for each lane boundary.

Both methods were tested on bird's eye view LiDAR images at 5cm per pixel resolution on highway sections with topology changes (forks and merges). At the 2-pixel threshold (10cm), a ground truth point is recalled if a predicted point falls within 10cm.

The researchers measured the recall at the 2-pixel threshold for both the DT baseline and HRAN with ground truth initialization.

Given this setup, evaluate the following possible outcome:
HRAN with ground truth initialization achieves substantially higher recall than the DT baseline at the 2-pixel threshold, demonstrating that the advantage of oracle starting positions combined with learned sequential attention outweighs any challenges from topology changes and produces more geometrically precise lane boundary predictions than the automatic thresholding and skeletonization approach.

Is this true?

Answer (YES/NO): NO